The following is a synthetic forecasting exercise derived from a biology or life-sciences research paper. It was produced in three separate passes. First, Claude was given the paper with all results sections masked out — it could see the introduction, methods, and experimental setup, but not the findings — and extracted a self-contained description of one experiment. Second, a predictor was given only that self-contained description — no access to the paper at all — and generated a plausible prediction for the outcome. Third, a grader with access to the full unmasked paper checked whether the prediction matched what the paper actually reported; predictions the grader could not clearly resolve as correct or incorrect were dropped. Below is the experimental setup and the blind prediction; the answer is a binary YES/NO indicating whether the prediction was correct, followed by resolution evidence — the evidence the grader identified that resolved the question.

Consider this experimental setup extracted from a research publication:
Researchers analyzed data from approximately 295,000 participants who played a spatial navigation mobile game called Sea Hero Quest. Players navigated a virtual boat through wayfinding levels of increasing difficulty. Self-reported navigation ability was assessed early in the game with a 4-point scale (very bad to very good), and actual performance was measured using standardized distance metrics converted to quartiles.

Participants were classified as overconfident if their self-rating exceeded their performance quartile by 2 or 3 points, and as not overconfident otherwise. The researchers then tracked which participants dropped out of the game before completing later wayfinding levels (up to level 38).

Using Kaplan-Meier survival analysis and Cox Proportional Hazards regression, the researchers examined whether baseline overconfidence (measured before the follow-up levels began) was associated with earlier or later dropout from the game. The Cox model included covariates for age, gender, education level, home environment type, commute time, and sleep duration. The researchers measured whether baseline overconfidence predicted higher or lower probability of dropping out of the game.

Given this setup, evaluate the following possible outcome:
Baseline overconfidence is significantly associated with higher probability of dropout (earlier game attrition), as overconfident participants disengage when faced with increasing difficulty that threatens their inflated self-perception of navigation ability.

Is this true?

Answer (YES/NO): NO